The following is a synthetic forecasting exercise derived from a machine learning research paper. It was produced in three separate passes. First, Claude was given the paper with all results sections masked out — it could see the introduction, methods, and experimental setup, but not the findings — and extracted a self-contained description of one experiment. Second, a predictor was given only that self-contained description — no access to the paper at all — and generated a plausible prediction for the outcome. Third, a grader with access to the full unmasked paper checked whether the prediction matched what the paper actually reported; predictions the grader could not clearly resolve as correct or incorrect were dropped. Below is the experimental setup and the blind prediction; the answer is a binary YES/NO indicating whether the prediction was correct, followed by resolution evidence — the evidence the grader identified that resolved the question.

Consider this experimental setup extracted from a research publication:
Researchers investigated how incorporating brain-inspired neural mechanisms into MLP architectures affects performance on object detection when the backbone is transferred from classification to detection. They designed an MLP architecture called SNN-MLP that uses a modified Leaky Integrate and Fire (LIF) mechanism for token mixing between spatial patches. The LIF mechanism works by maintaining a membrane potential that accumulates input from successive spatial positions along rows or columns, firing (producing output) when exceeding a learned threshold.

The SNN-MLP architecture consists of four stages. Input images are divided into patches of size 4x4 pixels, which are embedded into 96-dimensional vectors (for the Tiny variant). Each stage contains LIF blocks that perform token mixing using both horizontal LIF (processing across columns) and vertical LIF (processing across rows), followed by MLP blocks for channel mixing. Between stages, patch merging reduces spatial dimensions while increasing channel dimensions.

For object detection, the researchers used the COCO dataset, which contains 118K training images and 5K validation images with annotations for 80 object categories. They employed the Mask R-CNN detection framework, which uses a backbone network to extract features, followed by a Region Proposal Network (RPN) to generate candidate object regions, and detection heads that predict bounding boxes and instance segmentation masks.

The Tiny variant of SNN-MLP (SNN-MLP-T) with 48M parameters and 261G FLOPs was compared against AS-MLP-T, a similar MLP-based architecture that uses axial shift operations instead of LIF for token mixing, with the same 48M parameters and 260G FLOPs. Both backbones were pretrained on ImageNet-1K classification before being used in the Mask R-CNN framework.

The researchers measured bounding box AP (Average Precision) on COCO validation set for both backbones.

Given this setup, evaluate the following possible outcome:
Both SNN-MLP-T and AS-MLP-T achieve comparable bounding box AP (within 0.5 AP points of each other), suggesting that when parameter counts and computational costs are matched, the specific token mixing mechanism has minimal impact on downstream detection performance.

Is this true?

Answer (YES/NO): YES